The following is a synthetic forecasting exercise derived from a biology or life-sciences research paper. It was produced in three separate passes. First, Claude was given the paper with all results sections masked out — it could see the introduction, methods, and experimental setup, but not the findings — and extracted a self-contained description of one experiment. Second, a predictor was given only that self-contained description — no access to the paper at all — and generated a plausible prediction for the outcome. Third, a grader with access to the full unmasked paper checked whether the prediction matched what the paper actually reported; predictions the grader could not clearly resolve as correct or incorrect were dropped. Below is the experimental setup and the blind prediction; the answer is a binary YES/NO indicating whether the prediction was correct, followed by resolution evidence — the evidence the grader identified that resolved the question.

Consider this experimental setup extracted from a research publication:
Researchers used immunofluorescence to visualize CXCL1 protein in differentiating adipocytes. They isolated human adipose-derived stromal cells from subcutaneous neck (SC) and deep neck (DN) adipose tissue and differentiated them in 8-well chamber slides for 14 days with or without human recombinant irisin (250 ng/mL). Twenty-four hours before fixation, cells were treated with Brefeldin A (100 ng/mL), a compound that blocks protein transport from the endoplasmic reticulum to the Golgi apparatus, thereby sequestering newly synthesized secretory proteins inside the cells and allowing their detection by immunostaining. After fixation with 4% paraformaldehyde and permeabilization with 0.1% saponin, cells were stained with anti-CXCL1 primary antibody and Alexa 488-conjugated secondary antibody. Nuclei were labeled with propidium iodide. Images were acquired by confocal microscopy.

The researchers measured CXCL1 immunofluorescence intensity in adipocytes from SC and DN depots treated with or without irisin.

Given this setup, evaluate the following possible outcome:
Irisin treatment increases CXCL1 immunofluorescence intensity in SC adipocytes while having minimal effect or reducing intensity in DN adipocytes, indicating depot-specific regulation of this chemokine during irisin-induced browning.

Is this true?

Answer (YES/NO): NO